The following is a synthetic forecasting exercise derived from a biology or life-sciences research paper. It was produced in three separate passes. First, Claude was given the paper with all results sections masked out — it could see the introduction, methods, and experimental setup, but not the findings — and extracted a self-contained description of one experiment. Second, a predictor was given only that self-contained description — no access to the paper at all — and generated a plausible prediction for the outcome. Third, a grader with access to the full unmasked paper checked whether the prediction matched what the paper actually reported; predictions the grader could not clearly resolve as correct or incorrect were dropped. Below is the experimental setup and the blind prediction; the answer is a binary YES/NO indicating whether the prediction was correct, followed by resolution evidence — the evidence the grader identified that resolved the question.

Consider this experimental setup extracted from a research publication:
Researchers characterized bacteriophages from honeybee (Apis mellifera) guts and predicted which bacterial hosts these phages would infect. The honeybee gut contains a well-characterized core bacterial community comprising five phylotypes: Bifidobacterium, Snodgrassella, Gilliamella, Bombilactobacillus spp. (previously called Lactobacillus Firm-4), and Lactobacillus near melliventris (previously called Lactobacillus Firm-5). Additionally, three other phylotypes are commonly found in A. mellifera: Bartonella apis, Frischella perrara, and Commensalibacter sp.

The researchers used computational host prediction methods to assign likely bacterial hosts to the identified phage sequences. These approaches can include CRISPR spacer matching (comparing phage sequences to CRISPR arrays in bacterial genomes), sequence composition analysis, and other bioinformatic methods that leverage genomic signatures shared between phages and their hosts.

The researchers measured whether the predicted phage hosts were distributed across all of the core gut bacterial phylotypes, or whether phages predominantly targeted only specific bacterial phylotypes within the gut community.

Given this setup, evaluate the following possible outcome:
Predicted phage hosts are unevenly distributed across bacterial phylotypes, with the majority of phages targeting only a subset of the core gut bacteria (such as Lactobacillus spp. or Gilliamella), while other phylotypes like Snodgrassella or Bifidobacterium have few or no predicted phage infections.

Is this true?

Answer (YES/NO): NO